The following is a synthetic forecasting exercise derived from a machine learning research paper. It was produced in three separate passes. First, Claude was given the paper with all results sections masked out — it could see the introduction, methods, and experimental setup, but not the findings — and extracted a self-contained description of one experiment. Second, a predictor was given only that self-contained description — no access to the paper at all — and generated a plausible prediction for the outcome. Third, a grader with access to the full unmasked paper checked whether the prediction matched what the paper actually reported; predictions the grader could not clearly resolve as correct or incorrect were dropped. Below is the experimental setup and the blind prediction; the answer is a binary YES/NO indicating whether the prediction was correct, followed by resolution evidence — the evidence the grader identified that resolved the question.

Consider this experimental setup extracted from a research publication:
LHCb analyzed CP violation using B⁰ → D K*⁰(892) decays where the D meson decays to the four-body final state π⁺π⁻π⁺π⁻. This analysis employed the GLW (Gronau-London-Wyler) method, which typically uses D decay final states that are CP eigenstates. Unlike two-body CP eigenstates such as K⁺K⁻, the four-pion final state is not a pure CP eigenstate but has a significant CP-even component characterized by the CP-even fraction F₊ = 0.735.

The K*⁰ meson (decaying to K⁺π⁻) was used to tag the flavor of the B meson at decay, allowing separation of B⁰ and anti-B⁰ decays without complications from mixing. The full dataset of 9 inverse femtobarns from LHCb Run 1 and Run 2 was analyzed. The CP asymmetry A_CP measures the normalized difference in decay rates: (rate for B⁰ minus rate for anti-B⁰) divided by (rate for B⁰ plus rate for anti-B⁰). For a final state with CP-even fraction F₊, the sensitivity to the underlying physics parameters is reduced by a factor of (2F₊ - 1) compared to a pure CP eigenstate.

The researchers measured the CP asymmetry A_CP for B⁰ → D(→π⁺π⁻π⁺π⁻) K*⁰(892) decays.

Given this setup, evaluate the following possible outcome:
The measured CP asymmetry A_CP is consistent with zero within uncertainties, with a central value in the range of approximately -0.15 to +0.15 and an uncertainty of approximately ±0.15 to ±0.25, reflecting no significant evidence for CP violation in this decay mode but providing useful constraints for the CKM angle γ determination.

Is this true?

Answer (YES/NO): NO